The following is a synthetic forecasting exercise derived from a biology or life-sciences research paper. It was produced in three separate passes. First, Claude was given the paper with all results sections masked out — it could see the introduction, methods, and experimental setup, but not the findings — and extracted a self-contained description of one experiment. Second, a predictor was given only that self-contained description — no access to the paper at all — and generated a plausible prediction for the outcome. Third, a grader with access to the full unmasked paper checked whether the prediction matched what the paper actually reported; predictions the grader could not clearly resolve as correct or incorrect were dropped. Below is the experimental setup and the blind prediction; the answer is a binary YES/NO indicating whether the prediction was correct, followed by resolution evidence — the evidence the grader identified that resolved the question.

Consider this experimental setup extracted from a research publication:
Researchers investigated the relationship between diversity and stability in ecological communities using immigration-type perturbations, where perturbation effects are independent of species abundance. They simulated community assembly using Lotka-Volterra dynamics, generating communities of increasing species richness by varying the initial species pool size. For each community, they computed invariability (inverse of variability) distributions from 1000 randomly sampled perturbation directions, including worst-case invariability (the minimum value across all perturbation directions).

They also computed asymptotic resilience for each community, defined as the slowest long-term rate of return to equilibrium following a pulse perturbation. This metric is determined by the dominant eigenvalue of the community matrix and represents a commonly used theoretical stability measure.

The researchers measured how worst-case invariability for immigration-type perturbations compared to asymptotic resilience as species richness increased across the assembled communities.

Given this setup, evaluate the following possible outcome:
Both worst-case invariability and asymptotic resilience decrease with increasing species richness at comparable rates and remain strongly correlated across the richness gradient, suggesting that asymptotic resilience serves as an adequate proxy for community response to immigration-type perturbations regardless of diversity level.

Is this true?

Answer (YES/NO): YES